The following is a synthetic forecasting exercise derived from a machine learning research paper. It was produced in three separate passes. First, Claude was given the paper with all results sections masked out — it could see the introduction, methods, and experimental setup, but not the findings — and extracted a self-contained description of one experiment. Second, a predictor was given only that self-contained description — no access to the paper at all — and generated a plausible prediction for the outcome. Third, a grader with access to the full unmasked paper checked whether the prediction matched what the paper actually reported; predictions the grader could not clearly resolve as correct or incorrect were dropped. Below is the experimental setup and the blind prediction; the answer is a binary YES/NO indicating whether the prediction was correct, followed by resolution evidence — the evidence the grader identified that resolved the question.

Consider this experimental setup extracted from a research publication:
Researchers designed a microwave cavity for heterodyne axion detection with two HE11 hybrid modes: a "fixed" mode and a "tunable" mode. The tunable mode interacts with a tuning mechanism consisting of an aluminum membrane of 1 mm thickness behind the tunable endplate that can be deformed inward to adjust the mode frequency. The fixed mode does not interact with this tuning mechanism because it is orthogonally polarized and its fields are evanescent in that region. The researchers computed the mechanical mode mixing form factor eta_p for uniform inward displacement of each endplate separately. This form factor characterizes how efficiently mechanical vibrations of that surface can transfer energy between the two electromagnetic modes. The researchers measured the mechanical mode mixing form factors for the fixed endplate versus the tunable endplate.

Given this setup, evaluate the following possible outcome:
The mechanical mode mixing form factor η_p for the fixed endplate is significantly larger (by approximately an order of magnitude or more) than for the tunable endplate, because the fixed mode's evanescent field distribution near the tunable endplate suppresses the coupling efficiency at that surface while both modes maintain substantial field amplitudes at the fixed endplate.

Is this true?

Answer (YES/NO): NO